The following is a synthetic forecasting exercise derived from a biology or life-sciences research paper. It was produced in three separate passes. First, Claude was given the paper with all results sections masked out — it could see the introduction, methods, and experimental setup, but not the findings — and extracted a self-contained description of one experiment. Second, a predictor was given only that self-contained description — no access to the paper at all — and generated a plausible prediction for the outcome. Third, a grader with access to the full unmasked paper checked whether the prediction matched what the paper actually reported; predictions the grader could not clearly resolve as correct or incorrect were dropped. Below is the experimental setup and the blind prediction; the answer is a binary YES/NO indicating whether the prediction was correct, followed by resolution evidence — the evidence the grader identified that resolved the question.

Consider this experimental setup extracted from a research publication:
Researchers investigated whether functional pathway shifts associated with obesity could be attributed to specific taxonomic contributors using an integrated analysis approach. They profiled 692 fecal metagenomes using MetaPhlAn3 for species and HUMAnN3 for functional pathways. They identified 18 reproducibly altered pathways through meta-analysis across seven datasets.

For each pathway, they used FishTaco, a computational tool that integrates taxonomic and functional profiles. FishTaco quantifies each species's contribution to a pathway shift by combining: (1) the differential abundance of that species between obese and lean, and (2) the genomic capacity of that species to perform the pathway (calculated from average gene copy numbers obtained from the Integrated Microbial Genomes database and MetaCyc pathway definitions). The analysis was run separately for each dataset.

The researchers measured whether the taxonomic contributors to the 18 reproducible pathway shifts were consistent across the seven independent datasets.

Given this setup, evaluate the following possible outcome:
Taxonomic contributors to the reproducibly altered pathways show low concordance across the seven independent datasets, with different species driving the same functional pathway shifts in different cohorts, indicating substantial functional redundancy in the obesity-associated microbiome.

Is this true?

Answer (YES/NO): NO